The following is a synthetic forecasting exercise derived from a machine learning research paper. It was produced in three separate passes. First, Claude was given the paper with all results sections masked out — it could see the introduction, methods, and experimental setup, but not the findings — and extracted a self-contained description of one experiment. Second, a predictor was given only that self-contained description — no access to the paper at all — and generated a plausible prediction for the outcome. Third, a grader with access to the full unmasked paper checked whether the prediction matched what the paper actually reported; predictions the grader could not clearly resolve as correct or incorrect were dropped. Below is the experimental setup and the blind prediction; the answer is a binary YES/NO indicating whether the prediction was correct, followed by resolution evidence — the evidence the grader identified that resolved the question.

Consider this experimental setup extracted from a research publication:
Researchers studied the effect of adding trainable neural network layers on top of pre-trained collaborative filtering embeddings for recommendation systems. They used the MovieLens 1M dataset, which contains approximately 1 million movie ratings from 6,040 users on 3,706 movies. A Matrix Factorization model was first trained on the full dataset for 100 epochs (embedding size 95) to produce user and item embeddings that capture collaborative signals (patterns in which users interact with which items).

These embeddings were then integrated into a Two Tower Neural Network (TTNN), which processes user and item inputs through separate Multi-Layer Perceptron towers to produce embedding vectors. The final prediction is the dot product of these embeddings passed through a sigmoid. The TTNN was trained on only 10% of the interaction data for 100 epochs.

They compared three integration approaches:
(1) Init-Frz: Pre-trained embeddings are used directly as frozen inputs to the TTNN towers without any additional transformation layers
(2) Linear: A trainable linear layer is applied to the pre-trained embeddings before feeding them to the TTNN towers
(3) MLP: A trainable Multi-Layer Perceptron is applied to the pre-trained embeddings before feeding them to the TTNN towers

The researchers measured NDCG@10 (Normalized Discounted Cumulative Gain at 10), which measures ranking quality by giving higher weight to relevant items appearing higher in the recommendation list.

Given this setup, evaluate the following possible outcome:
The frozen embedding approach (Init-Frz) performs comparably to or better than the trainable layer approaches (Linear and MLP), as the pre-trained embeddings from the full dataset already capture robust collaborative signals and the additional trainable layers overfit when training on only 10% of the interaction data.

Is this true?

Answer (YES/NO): YES